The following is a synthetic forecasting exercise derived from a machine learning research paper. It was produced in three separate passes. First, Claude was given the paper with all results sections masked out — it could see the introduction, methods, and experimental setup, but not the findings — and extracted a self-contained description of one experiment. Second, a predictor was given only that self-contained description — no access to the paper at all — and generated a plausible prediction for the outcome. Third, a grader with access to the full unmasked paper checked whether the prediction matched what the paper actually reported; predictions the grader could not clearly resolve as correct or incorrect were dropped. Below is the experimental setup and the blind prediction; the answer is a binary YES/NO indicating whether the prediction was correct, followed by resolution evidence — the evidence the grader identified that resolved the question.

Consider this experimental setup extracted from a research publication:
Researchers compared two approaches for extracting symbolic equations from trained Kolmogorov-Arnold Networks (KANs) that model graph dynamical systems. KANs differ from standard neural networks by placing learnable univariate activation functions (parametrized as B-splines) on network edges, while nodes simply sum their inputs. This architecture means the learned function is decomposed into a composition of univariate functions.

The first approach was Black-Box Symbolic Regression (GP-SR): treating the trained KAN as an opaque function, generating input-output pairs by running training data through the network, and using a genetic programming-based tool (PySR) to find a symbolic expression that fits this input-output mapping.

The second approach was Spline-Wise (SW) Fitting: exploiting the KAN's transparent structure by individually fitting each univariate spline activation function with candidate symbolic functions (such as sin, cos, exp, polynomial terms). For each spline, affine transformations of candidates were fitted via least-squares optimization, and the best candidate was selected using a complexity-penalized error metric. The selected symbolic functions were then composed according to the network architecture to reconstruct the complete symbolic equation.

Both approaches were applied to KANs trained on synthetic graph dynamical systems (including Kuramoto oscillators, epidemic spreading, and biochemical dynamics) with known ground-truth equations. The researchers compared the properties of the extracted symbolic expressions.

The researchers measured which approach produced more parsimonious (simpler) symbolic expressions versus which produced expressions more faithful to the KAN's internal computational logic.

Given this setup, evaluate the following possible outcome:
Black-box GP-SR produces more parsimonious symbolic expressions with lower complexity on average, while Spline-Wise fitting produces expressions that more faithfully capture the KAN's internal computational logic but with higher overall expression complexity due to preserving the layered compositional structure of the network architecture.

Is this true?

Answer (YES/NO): YES